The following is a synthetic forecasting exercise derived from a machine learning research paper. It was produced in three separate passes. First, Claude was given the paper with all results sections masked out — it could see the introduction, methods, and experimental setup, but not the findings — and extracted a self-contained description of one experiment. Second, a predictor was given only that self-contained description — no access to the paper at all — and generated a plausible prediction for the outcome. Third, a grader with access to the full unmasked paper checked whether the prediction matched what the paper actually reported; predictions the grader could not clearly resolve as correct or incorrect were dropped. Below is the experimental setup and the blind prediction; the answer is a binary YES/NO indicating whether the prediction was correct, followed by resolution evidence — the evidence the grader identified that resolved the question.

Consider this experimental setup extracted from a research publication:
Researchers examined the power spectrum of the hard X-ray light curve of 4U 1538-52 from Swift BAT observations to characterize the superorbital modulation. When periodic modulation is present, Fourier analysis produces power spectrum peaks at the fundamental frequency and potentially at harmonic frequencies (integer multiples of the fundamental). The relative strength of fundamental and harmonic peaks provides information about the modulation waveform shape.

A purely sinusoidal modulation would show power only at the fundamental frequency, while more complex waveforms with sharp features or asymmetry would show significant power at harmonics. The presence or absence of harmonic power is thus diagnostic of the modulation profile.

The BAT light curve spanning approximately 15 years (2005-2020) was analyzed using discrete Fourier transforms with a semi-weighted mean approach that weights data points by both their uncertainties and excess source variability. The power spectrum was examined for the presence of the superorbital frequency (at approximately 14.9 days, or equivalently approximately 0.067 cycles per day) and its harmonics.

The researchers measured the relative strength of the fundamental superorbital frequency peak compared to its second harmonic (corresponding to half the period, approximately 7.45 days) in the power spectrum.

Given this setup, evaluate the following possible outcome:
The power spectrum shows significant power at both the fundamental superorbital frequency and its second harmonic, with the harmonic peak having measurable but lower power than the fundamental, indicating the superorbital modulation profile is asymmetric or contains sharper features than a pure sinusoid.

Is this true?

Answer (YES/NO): NO